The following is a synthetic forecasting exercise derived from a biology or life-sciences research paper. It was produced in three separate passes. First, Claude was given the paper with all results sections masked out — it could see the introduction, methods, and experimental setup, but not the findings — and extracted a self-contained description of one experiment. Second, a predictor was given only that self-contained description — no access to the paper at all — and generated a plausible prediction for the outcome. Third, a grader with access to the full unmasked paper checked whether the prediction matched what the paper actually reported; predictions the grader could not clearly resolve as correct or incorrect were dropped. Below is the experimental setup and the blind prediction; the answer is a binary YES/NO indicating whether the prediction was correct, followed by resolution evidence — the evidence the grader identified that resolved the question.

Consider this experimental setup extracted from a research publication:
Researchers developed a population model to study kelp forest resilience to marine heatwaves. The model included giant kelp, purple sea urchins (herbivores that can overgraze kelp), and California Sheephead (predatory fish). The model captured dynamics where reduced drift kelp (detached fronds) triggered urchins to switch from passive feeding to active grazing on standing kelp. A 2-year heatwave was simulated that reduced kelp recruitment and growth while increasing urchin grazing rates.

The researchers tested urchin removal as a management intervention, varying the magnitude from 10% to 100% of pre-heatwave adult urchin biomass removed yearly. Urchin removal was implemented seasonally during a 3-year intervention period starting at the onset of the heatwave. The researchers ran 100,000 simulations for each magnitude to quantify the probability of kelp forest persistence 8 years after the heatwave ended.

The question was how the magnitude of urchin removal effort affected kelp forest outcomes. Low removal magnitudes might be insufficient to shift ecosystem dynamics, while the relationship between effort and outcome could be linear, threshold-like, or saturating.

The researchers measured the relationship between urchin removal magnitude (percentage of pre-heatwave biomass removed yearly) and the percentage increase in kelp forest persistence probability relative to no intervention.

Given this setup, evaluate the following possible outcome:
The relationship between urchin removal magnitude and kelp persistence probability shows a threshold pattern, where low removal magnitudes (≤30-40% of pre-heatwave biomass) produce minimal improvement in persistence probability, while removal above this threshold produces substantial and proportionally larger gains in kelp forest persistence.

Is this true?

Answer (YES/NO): NO